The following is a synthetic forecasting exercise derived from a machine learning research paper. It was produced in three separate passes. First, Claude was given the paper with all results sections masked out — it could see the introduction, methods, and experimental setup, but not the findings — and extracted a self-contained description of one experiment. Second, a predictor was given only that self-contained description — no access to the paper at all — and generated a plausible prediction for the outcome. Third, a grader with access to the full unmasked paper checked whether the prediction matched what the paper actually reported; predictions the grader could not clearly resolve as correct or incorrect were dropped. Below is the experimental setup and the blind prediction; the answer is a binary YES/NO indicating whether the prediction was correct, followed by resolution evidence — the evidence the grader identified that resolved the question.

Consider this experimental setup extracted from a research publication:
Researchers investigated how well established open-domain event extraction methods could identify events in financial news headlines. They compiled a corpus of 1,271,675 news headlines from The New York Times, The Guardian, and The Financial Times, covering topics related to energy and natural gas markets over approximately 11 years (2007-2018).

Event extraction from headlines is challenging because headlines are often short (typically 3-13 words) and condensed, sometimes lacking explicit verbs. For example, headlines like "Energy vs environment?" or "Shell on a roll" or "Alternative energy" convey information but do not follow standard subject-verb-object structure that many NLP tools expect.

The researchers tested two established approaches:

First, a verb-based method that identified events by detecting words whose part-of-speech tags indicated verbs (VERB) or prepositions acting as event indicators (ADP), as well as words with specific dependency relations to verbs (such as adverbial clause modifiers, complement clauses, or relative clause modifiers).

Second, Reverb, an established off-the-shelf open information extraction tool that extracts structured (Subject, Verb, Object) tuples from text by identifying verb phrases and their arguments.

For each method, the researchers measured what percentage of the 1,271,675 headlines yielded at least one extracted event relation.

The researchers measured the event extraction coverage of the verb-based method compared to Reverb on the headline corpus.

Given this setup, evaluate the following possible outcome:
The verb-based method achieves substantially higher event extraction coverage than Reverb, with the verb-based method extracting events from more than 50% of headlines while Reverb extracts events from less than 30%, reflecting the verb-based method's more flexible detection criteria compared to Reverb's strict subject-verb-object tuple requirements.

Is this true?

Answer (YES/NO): YES